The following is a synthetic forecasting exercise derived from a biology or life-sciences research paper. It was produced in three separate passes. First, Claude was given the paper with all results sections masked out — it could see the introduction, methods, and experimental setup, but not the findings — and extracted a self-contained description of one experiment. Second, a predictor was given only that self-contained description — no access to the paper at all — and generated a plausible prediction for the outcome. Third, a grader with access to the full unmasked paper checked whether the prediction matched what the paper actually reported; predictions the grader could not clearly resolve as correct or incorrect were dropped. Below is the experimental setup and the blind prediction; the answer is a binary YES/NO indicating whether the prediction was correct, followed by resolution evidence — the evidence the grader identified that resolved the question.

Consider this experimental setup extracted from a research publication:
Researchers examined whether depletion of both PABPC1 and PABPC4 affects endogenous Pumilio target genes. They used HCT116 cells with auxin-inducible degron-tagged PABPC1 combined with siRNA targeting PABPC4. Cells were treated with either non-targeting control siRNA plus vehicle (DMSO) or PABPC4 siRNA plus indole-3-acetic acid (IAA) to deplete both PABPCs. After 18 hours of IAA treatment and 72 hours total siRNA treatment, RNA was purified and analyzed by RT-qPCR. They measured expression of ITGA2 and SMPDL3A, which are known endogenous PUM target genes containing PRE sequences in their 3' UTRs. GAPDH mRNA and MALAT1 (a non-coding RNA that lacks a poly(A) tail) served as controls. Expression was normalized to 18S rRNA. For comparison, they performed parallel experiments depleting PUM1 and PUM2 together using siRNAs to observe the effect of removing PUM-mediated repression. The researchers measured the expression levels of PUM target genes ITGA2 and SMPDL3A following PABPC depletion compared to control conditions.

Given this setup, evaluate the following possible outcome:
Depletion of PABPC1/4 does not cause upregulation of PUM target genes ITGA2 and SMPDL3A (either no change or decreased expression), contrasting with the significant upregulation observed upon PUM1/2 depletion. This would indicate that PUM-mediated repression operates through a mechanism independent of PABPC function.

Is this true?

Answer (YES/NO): NO